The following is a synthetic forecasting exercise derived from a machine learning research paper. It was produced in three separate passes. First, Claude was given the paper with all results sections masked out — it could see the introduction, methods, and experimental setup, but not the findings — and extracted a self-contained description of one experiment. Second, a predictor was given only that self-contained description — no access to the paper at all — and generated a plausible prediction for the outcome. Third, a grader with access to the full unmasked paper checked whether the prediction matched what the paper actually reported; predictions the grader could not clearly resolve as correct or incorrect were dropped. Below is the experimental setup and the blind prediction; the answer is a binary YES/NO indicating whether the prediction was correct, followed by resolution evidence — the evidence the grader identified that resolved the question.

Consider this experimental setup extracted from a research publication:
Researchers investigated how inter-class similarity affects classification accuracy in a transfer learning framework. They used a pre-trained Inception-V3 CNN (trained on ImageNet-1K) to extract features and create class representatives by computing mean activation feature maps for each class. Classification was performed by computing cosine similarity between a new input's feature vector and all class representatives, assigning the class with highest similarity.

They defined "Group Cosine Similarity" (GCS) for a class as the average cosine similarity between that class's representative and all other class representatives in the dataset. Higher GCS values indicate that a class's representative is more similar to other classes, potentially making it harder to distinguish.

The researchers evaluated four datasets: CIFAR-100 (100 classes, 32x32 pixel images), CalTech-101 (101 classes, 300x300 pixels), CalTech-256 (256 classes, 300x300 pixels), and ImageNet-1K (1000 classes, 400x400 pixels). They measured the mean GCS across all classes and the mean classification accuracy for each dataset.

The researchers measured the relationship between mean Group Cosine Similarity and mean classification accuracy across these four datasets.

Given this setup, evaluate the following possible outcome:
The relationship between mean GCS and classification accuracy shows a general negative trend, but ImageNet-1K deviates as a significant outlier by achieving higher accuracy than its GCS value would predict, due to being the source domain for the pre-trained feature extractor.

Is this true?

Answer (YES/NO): NO